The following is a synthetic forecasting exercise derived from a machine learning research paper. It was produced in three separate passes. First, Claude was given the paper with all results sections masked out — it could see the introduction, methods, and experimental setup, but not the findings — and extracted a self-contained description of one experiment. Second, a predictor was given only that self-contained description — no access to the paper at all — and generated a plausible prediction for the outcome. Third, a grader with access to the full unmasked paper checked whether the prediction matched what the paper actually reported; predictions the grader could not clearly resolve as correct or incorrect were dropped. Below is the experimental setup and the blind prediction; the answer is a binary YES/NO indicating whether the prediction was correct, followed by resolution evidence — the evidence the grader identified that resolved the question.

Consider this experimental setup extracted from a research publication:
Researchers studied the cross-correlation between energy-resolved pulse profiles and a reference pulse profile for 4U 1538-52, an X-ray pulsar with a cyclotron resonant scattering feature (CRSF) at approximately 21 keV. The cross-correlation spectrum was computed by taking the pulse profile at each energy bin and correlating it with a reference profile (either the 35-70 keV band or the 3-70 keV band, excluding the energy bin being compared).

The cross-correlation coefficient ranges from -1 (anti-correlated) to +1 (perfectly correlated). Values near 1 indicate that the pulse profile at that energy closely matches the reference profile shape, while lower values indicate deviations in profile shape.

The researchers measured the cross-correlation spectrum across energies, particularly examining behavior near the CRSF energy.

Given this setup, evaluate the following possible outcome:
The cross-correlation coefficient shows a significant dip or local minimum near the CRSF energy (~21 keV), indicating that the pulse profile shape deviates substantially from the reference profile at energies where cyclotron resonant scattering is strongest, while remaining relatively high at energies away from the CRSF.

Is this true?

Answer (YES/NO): YES